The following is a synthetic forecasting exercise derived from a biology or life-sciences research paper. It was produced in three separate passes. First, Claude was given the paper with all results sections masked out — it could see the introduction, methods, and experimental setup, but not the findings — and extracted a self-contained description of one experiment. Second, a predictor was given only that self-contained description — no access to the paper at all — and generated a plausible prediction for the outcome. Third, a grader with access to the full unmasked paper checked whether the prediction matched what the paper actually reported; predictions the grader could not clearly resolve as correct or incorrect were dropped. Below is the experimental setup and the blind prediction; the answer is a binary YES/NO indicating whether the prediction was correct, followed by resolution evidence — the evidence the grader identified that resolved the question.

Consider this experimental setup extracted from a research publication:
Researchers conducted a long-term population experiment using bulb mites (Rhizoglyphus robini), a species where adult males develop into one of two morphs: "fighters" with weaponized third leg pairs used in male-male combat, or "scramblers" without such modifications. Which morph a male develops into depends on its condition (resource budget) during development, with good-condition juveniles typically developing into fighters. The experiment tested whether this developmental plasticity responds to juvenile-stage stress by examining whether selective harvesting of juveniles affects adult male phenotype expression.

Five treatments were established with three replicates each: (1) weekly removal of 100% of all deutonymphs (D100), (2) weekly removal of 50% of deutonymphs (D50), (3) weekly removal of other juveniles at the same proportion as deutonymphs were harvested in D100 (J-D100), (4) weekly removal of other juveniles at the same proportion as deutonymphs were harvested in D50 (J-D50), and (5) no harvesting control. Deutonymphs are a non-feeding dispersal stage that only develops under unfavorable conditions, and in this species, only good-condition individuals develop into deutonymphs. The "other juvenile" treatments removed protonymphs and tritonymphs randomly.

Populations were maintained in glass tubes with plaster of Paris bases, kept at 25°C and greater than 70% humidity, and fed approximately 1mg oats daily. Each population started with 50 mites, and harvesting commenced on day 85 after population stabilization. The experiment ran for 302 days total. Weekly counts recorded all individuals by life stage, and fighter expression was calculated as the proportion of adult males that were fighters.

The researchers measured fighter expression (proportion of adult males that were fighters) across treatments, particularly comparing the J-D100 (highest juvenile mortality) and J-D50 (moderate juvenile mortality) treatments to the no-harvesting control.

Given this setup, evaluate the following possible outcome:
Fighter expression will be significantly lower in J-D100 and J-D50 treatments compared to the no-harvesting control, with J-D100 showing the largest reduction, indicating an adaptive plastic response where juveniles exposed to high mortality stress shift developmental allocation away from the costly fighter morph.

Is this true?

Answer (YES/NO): NO